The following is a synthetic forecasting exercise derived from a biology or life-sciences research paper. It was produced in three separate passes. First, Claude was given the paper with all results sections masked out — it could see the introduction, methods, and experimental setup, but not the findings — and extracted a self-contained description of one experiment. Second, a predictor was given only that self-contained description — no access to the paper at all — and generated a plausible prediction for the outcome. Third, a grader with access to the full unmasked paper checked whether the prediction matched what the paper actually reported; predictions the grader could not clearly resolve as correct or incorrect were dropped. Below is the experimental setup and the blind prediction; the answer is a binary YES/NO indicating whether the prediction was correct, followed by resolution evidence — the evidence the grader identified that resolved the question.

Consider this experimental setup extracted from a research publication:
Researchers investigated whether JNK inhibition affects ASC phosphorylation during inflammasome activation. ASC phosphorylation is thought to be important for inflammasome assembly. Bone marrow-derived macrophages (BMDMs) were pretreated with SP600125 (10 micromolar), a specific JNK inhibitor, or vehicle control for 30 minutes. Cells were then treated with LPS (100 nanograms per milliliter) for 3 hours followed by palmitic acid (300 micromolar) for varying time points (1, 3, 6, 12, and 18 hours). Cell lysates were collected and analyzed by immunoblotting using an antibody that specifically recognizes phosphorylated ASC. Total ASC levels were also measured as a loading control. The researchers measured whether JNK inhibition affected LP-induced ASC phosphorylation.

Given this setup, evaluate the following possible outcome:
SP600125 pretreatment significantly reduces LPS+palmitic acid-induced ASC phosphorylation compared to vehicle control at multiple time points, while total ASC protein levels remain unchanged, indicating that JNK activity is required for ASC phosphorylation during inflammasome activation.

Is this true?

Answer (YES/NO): NO